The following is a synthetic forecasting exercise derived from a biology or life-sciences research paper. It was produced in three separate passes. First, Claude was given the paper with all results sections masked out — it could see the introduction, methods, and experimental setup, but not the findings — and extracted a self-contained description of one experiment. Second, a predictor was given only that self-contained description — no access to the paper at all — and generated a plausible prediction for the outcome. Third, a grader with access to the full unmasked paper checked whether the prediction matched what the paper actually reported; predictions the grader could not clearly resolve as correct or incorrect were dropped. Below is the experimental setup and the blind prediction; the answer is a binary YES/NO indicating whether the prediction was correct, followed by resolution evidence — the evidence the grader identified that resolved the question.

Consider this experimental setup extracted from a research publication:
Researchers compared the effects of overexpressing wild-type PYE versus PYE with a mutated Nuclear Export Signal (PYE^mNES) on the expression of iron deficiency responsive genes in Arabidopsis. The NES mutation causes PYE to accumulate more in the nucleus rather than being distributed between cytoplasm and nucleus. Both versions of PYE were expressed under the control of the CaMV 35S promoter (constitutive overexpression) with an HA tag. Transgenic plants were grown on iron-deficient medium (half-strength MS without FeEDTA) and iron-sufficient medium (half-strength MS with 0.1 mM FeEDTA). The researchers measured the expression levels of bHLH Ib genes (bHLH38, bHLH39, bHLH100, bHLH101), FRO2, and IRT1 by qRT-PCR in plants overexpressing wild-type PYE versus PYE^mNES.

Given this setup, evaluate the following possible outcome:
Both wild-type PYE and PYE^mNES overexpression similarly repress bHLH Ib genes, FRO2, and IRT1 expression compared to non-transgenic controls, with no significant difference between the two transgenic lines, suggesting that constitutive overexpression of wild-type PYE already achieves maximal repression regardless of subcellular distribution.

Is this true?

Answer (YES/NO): NO